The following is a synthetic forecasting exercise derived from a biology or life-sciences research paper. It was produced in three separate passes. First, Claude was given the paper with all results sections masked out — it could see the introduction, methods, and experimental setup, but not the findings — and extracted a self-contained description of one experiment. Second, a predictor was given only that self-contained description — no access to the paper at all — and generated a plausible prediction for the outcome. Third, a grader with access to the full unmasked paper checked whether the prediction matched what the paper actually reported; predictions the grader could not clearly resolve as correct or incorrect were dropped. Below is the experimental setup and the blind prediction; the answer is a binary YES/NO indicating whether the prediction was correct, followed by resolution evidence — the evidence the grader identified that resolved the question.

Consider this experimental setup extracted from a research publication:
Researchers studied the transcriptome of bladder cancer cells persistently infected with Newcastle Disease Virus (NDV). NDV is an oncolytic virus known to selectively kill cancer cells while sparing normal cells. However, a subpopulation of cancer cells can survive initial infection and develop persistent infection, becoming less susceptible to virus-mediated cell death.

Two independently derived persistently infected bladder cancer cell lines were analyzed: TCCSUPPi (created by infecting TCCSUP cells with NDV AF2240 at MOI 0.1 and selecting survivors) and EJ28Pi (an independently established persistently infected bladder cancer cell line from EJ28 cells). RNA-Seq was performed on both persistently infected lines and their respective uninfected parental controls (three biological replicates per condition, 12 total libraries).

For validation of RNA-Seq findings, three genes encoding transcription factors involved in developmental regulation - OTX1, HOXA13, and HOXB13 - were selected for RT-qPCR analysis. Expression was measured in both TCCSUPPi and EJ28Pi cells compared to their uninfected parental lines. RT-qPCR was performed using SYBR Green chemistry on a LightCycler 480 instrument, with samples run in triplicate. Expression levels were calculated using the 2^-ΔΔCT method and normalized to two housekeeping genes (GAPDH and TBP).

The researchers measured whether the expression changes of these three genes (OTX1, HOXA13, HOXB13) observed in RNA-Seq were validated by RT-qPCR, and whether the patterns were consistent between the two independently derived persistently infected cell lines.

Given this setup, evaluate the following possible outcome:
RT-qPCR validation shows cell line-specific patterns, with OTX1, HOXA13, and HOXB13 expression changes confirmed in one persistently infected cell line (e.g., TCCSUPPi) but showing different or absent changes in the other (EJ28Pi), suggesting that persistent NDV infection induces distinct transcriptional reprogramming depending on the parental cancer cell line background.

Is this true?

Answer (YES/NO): YES